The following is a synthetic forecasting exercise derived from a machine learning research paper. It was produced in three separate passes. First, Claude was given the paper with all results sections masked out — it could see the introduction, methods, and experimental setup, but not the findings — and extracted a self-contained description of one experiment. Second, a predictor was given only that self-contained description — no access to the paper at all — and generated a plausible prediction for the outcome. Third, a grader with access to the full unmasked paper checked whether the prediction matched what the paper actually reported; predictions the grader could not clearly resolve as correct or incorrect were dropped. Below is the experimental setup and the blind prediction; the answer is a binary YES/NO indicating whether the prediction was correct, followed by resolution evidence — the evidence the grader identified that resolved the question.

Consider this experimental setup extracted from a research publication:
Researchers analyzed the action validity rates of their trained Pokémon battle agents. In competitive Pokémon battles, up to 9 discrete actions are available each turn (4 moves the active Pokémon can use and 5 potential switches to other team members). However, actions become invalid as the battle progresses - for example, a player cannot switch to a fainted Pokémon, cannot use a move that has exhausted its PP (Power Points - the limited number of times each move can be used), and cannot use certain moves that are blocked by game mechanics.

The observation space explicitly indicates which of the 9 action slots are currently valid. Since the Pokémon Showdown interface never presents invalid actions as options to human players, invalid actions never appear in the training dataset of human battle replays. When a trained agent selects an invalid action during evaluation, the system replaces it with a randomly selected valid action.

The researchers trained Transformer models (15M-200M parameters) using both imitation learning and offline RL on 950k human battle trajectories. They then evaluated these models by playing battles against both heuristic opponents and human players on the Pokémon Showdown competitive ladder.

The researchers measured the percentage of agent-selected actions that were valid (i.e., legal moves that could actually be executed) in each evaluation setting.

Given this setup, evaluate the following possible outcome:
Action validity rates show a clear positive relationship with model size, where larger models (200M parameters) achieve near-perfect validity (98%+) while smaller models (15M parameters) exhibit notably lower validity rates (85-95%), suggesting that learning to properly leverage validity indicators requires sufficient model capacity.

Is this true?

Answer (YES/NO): NO